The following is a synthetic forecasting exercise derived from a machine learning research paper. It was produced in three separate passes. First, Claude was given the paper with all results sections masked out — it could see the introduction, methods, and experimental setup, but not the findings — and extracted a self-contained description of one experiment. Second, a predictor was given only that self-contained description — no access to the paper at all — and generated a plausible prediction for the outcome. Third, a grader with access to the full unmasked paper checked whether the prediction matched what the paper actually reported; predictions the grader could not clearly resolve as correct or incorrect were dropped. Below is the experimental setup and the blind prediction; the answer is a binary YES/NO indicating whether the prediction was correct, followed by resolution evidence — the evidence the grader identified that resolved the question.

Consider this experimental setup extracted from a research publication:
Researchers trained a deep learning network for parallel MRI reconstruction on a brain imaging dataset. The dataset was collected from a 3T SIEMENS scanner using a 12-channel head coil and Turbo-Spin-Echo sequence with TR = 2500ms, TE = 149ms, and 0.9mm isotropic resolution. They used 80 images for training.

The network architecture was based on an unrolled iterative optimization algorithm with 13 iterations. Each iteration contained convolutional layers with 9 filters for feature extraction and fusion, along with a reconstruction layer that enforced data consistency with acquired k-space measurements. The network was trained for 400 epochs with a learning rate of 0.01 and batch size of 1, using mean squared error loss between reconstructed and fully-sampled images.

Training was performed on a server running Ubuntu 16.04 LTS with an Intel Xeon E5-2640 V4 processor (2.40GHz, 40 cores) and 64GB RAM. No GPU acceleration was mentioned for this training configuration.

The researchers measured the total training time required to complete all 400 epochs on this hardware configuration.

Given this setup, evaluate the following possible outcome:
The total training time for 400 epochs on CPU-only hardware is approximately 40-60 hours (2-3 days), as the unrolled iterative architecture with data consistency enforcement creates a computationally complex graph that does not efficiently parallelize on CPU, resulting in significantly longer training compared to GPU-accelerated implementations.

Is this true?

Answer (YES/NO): YES